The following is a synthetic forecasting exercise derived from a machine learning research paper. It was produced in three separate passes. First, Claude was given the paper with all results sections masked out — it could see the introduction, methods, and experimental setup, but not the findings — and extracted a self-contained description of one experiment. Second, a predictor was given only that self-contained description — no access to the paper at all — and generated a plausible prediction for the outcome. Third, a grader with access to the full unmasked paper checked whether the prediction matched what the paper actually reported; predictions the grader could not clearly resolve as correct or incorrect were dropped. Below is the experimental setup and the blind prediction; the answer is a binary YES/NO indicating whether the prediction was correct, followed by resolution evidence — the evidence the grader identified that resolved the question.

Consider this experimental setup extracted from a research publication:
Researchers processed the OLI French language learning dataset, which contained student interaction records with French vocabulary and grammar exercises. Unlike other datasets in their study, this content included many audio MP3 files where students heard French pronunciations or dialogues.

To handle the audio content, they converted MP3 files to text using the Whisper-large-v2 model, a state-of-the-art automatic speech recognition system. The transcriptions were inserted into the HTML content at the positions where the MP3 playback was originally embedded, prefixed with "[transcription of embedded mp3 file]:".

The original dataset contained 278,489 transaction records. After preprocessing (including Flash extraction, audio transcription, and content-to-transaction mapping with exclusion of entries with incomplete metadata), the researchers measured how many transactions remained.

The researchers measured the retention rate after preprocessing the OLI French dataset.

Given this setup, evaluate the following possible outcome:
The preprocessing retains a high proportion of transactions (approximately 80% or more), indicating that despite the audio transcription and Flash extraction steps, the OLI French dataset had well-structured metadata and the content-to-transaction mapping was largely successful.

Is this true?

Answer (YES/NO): NO